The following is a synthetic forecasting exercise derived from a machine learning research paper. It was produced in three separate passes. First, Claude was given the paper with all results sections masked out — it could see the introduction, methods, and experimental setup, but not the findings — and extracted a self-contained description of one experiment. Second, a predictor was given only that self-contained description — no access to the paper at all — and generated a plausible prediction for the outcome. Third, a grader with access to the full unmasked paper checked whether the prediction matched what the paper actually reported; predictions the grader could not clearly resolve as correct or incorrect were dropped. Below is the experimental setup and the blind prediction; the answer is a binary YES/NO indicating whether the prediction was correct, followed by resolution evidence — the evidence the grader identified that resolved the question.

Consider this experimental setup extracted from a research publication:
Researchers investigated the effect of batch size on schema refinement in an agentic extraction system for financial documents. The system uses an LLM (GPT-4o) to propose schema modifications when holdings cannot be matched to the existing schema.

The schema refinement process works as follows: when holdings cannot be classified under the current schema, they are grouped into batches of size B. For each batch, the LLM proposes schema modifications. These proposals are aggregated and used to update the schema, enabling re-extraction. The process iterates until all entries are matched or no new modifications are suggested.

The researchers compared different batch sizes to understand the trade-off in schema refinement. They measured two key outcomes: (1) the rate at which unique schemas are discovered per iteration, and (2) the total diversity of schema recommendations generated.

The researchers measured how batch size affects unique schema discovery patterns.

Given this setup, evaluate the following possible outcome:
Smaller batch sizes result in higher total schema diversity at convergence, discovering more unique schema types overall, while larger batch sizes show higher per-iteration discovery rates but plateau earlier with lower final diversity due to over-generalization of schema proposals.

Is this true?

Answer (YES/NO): YES